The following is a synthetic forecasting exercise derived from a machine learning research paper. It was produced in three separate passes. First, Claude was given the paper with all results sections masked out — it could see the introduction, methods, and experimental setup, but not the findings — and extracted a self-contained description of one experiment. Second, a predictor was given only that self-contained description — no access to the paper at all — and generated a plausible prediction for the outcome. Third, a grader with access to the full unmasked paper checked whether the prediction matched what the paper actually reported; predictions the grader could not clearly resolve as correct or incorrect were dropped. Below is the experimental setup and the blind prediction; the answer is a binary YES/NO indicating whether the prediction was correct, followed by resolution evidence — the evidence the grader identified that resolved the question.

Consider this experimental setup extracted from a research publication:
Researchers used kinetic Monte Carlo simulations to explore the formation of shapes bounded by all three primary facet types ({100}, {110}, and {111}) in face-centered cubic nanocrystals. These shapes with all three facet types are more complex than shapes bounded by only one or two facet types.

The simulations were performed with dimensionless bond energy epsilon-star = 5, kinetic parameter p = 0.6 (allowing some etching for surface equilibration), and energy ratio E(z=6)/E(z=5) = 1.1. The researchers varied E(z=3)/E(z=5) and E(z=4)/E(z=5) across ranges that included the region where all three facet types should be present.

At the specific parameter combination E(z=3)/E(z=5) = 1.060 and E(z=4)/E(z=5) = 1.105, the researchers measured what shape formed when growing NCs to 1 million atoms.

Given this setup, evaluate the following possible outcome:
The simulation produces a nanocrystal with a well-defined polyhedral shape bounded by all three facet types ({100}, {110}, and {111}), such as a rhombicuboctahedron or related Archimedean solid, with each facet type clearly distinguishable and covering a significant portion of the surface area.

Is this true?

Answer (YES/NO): YES